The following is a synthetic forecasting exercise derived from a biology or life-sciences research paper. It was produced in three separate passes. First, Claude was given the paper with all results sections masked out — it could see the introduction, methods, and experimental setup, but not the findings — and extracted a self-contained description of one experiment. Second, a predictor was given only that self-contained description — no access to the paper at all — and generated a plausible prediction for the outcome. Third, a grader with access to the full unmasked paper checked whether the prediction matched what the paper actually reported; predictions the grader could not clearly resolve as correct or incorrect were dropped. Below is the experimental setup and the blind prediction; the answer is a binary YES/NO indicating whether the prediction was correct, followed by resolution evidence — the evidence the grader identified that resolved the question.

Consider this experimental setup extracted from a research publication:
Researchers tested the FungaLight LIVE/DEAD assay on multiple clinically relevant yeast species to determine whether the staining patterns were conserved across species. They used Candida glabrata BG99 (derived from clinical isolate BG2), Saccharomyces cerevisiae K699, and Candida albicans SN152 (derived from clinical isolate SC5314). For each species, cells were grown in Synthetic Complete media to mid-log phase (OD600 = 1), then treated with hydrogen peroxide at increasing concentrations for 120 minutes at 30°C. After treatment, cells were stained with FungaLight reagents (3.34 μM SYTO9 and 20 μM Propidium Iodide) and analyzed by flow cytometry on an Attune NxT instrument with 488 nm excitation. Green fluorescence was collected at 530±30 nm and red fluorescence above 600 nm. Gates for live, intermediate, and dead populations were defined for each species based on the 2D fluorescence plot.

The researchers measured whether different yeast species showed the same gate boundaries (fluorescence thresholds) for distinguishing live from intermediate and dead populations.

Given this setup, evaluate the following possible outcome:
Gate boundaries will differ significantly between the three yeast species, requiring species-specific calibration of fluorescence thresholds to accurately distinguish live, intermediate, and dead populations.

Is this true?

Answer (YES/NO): YES